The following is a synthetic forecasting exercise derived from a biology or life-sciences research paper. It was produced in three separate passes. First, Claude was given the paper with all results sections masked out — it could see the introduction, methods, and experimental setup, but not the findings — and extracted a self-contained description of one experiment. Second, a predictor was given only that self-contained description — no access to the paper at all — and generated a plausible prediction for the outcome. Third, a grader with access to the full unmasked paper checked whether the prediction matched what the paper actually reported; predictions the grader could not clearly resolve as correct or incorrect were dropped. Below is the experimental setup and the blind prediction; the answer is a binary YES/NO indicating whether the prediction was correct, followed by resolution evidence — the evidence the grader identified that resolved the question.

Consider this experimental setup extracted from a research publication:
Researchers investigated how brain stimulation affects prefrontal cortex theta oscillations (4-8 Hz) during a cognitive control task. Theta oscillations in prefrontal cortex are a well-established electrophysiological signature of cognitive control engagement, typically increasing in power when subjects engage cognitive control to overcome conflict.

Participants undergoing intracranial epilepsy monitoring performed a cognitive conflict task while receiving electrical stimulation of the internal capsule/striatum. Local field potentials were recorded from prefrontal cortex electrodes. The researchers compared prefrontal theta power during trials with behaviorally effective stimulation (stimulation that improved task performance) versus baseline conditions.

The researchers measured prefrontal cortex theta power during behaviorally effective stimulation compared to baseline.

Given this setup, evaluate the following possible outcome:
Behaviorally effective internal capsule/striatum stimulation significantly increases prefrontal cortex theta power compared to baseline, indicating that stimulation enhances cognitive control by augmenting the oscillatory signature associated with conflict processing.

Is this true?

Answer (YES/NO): YES